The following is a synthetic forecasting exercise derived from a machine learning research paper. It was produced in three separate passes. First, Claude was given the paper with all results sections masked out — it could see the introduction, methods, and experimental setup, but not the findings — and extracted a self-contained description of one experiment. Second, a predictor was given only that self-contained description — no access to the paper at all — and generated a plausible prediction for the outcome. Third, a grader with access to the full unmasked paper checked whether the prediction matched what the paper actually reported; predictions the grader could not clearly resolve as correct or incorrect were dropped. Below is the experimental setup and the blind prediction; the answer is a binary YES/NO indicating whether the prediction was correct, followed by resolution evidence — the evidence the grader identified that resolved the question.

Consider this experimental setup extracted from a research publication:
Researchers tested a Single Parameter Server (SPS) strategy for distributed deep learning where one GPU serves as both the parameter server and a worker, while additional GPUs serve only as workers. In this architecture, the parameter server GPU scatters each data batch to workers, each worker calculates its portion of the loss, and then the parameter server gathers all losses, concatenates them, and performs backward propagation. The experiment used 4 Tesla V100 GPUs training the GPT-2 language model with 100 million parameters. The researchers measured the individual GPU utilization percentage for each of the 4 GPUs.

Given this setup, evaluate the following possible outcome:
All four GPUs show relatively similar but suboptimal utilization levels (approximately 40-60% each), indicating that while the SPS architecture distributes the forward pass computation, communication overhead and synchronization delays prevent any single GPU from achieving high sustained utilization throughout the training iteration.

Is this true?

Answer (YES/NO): NO